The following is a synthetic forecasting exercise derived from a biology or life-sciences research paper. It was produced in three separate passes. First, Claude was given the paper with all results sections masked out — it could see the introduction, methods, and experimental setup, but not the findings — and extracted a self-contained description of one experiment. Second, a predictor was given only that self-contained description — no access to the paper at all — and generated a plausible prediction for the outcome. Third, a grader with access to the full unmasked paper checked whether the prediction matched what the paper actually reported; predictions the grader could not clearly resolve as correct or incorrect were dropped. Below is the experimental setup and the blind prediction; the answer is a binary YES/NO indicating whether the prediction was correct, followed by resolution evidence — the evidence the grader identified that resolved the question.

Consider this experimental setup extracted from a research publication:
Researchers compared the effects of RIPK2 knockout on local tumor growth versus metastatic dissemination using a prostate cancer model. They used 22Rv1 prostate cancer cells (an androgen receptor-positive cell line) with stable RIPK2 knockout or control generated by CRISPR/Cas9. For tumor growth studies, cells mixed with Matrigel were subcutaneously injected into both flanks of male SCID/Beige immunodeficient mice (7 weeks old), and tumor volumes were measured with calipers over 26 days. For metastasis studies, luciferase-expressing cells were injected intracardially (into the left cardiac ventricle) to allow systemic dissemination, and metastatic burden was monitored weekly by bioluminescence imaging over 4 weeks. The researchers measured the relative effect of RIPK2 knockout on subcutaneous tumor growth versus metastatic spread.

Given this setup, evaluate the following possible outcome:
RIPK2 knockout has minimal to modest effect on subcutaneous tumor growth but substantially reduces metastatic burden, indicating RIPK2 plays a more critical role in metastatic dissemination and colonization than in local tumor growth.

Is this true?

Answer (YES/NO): NO